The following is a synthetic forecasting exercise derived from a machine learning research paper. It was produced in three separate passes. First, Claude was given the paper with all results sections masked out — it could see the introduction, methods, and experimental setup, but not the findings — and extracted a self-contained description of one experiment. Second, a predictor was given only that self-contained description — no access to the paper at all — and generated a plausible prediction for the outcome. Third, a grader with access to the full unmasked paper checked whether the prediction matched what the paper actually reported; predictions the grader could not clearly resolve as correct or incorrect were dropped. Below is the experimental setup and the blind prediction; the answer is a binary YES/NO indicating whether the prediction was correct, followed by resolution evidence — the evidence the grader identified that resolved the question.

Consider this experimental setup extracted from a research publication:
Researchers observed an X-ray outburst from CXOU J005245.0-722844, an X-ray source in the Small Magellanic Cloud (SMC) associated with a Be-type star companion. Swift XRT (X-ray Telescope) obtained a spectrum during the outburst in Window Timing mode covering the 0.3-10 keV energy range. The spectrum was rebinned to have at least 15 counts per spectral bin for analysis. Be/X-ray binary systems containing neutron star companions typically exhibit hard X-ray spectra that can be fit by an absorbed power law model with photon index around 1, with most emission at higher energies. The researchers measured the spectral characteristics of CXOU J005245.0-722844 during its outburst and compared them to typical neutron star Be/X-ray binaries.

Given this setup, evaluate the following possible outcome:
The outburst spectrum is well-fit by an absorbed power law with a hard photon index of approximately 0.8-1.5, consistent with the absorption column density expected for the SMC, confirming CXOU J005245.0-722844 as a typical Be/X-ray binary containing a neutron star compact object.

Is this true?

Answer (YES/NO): NO